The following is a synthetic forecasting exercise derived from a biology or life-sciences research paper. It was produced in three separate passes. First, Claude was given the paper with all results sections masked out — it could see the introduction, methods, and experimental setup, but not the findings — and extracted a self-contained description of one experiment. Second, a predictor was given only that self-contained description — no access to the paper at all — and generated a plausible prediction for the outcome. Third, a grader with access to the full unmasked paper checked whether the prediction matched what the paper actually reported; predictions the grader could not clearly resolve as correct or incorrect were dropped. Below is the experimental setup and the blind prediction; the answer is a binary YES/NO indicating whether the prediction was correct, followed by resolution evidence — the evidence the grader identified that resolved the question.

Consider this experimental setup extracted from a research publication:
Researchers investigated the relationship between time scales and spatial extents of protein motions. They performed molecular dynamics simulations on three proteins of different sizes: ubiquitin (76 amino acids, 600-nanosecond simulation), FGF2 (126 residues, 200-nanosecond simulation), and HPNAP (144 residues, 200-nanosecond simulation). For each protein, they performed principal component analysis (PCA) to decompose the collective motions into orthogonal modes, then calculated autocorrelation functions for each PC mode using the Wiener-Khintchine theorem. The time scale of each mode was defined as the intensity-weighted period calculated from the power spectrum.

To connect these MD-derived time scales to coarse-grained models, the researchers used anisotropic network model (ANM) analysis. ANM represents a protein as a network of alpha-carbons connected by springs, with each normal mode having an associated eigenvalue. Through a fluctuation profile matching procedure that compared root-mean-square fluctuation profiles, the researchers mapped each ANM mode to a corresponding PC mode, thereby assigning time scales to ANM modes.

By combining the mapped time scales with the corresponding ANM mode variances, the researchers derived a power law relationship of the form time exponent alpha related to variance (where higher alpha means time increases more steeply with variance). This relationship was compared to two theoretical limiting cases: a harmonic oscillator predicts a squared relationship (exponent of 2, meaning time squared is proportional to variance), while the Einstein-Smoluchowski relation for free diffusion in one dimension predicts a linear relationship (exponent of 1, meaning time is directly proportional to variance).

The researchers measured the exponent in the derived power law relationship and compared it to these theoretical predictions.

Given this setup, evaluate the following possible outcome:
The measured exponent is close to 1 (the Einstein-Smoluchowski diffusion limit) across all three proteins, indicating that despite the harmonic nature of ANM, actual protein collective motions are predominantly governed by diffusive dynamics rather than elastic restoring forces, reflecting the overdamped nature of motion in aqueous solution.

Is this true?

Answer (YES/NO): NO